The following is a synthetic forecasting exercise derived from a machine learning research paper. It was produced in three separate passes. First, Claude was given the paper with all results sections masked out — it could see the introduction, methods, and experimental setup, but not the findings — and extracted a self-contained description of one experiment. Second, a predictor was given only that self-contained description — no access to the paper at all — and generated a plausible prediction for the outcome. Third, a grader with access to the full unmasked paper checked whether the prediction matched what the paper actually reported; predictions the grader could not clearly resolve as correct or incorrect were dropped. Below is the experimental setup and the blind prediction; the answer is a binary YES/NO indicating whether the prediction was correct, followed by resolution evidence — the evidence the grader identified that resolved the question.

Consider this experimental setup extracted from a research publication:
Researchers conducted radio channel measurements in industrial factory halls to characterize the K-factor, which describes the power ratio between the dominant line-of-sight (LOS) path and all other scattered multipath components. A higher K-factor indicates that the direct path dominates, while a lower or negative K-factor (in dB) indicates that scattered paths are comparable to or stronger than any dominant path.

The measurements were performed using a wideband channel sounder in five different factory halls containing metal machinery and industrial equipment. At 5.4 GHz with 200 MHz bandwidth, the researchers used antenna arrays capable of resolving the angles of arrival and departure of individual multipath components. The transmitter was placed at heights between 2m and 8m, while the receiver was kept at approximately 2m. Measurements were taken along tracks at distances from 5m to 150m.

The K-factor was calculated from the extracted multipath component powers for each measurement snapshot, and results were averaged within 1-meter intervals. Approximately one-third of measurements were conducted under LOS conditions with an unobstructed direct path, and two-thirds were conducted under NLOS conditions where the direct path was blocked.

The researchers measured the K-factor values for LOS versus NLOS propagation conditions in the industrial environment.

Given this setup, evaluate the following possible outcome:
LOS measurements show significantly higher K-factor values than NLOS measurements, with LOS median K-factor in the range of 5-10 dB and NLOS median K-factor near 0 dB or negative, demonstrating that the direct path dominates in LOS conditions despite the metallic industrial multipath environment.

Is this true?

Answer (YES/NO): NO